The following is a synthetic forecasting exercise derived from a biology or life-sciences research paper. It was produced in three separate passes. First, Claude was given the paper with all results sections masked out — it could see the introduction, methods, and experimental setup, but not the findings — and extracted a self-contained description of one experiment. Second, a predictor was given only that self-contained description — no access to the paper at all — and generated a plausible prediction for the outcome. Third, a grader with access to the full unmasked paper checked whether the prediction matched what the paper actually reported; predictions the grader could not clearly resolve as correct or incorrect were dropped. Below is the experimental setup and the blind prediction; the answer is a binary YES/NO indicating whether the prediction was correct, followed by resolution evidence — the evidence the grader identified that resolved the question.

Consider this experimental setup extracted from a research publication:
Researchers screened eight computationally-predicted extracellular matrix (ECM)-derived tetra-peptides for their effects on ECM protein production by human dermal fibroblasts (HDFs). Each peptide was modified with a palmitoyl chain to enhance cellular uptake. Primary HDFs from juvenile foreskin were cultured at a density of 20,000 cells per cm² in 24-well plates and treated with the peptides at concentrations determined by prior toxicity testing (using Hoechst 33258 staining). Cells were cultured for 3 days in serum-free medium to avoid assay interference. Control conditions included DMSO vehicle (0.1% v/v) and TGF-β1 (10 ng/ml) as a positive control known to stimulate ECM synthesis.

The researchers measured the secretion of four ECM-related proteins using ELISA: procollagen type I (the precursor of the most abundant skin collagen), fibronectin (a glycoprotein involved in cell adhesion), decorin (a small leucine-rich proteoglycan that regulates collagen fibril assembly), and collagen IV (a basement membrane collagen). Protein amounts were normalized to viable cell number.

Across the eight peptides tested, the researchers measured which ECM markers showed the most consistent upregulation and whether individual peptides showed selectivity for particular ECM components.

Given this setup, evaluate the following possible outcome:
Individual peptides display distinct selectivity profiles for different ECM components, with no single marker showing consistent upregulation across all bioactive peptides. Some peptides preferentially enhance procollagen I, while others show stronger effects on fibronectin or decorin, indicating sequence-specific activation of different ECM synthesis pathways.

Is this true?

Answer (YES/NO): YES